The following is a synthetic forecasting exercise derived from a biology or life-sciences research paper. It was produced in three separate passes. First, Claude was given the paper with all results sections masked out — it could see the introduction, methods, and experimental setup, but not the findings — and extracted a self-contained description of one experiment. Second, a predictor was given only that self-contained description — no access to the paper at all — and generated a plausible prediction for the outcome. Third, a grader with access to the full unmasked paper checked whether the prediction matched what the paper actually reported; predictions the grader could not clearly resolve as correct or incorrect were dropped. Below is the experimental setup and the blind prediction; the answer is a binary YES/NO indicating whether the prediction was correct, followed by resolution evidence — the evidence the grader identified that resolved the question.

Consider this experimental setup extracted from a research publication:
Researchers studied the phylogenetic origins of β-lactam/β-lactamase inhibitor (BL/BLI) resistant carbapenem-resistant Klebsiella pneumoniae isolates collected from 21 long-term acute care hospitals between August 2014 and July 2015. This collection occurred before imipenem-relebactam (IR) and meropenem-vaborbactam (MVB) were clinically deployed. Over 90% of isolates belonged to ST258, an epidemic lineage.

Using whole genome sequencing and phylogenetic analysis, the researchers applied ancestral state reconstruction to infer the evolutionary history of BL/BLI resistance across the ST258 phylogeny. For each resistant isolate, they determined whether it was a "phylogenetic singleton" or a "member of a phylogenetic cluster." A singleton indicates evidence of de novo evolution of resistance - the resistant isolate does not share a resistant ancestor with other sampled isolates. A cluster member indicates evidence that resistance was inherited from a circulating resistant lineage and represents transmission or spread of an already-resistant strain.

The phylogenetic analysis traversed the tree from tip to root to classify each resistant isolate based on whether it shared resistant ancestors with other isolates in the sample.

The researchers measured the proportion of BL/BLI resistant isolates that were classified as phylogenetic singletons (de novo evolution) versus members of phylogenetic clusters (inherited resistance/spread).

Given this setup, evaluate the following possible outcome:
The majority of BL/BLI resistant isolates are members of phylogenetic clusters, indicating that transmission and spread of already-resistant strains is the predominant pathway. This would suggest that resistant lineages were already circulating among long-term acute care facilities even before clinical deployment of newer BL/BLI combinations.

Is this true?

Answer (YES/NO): NO